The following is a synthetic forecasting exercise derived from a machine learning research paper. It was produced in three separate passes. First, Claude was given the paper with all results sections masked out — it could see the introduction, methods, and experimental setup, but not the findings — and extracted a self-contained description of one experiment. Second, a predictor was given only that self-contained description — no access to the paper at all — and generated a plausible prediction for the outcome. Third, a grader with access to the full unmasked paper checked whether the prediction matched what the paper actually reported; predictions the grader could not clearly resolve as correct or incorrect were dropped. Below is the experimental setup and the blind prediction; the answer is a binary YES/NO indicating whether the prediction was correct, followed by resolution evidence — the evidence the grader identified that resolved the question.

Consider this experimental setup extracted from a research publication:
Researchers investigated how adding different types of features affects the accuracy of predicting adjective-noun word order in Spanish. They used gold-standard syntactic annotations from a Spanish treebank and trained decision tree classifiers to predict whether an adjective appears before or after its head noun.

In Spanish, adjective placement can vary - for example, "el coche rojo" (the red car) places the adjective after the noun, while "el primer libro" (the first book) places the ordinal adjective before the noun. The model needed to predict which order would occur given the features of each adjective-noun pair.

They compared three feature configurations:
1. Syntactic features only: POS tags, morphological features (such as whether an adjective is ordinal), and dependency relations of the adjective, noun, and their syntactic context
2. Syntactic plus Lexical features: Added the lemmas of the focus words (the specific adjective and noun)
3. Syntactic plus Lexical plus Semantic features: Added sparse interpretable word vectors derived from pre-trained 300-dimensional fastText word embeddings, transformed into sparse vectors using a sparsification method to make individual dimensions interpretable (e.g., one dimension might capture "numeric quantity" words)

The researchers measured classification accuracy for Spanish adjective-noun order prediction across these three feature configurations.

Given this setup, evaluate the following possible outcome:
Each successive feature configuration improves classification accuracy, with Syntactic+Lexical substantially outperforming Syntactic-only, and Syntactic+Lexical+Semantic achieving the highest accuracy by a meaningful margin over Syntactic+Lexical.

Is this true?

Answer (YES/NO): YES